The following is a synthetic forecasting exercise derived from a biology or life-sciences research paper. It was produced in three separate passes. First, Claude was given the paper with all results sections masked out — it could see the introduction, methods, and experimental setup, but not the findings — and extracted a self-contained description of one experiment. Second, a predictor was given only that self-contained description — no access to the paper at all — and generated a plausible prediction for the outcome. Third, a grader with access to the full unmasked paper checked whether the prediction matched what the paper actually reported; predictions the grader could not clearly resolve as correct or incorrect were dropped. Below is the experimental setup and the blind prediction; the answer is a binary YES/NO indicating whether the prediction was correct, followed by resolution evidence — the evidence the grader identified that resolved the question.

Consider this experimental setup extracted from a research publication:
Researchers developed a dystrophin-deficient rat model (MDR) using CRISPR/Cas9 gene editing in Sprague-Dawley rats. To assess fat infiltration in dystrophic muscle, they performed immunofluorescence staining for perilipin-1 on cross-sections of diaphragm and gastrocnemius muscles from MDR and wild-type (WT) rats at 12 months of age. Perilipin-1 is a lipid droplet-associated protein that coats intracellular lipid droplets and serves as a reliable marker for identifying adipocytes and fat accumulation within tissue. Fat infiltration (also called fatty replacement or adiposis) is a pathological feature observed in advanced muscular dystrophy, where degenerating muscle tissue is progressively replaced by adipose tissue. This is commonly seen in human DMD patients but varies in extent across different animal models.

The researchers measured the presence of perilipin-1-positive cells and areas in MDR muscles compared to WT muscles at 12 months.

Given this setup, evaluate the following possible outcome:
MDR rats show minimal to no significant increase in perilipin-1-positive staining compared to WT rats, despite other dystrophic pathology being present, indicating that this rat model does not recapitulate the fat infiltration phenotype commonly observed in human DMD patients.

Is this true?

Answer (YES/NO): YES